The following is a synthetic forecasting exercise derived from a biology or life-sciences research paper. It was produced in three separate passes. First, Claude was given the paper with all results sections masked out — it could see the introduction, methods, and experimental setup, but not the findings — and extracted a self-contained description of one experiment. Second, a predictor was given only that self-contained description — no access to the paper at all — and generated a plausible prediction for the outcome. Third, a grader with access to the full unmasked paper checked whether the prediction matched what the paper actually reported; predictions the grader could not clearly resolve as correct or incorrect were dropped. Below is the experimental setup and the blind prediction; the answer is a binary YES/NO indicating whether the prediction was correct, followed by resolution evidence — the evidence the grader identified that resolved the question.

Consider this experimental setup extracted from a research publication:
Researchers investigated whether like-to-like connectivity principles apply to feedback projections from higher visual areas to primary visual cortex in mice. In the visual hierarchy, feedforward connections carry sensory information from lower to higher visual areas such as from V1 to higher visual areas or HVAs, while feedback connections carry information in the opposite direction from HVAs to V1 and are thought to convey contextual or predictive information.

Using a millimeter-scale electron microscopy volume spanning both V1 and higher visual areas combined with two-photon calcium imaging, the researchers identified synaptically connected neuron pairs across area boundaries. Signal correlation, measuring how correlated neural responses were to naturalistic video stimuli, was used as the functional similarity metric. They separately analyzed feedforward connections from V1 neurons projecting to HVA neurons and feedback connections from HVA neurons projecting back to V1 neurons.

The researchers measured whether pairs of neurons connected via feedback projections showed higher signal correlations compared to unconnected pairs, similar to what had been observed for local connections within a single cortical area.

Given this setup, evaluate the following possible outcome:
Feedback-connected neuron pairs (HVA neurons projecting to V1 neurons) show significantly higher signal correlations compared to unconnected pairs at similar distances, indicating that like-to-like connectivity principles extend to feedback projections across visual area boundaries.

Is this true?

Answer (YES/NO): YES